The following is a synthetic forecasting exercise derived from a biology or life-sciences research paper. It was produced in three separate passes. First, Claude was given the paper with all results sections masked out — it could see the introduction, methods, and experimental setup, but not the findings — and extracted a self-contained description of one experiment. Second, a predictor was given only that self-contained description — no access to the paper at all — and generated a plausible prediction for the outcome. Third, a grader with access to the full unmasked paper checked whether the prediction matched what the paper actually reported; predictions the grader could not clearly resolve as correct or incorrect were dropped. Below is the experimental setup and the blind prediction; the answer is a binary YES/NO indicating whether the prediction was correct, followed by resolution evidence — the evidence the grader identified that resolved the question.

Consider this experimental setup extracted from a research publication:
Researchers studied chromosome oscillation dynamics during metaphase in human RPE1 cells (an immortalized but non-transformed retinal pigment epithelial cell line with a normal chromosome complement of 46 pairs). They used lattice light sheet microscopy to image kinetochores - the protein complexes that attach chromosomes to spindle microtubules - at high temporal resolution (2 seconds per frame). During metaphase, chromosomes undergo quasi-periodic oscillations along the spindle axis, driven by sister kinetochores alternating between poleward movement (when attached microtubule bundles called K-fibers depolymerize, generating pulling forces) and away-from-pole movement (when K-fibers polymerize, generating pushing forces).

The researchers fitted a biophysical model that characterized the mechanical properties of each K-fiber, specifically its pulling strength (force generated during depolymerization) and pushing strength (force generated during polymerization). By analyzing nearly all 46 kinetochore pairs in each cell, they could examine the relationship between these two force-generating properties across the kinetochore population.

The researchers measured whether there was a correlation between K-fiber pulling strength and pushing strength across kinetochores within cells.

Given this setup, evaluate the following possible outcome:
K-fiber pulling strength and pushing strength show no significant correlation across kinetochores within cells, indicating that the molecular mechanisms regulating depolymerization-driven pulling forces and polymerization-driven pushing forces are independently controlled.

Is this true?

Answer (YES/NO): NO